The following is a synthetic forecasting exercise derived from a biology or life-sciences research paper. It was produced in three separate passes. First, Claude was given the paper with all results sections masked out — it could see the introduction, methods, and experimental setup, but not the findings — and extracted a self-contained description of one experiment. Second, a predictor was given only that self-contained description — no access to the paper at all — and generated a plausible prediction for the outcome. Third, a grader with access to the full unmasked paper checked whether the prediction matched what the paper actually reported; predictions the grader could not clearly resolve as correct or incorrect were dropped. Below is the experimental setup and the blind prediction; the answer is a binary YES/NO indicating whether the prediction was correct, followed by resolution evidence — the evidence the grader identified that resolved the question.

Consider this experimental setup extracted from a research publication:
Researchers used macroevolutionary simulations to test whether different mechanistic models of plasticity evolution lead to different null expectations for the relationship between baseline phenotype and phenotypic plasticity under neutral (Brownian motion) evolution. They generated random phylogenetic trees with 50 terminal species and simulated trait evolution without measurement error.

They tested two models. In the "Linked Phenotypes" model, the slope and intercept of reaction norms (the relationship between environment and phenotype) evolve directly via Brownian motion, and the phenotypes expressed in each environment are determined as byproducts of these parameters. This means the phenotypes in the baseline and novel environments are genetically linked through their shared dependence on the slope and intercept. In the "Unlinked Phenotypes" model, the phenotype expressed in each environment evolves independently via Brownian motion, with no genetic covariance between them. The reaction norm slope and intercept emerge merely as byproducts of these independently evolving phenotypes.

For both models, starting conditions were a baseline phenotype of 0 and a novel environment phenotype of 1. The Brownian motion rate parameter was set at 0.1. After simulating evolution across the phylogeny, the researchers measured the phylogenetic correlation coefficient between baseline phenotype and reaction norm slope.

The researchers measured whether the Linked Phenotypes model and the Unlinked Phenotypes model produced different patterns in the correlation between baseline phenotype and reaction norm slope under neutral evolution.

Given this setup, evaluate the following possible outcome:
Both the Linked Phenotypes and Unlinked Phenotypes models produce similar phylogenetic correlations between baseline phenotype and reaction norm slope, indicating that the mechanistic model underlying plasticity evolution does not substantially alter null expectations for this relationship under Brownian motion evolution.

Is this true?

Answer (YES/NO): NO